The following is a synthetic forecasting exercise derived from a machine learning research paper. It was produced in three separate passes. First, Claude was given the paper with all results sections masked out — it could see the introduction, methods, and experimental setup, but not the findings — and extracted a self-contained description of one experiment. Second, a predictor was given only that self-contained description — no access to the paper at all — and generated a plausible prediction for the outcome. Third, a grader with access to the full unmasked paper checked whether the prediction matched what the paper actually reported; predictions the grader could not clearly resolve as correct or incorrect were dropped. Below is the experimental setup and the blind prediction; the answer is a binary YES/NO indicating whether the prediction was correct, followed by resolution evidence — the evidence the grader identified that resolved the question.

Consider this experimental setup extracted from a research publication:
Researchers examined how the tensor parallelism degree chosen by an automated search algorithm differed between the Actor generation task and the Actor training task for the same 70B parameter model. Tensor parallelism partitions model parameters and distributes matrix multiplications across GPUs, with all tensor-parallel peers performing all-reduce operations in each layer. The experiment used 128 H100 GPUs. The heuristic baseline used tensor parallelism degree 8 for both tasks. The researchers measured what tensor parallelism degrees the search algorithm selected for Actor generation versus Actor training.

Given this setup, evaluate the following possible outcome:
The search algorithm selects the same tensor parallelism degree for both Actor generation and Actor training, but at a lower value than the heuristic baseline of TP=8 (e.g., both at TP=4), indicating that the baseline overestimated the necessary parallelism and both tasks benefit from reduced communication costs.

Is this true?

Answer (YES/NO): YES